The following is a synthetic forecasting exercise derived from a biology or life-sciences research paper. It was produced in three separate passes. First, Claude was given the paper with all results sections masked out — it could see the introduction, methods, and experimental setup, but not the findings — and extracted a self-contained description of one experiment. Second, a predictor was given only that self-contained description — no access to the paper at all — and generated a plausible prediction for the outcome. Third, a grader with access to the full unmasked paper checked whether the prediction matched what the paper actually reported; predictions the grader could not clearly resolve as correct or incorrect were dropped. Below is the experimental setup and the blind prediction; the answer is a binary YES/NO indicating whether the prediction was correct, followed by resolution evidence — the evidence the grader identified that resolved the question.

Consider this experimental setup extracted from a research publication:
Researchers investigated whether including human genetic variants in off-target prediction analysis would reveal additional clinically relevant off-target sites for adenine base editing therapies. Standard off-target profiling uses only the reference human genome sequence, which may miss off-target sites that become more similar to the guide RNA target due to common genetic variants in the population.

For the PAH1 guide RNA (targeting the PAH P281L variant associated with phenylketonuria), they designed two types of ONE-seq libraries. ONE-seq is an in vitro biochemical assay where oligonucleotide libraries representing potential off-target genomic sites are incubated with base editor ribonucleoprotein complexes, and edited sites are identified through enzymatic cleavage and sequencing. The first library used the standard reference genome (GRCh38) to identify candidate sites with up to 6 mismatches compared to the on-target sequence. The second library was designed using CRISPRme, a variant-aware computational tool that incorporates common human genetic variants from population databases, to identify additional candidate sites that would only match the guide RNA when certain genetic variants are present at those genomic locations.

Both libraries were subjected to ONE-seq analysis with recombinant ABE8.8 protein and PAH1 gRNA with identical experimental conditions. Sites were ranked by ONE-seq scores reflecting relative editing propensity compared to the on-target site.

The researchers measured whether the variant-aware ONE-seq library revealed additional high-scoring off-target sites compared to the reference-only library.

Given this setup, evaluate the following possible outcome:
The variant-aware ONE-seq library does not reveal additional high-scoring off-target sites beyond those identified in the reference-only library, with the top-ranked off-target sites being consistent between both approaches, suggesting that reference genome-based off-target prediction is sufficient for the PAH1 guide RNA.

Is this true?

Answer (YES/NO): NO